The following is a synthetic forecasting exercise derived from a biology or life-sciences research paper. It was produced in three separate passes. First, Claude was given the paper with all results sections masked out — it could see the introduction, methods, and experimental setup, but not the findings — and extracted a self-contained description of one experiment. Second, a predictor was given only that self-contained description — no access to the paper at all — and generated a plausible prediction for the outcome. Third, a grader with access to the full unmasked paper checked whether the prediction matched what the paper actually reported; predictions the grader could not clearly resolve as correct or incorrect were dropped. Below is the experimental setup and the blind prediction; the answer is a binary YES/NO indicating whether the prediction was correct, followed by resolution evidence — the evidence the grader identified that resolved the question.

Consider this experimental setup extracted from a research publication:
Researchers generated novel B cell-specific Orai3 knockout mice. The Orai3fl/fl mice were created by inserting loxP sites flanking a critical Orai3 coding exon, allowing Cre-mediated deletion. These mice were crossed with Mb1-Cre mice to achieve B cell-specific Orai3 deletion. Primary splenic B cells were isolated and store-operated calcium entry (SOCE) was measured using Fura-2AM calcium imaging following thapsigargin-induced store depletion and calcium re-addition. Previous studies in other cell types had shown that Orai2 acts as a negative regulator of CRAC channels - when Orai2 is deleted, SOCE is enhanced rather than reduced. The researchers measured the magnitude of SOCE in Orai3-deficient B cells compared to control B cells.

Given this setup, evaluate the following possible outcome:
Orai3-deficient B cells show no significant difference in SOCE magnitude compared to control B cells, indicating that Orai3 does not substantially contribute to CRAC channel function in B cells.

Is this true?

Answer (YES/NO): NO